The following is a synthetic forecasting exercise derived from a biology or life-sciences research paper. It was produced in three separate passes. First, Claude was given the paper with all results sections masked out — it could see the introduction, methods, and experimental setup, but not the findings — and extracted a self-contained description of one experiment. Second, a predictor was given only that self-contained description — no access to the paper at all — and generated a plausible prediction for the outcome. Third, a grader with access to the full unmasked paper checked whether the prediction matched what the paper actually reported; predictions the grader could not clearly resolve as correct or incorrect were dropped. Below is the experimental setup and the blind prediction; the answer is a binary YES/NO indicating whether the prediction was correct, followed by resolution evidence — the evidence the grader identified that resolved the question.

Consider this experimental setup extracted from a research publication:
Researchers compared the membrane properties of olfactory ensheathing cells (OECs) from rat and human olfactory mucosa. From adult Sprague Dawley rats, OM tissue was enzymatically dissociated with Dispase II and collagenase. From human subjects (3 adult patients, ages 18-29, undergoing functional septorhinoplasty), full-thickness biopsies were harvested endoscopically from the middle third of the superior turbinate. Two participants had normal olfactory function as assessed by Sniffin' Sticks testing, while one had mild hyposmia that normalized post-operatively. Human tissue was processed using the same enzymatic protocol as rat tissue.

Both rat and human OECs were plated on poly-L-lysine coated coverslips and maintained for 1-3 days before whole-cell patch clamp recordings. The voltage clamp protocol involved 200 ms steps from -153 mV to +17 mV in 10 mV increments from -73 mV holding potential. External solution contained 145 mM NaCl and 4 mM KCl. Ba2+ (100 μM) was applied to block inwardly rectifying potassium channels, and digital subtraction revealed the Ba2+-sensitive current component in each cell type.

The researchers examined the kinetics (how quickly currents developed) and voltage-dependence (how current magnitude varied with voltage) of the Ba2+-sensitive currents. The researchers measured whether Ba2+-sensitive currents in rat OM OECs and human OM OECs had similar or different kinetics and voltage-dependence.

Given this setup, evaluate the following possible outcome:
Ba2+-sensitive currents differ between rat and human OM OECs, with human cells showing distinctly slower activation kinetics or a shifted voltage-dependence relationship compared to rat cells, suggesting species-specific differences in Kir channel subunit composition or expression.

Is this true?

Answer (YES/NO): NO